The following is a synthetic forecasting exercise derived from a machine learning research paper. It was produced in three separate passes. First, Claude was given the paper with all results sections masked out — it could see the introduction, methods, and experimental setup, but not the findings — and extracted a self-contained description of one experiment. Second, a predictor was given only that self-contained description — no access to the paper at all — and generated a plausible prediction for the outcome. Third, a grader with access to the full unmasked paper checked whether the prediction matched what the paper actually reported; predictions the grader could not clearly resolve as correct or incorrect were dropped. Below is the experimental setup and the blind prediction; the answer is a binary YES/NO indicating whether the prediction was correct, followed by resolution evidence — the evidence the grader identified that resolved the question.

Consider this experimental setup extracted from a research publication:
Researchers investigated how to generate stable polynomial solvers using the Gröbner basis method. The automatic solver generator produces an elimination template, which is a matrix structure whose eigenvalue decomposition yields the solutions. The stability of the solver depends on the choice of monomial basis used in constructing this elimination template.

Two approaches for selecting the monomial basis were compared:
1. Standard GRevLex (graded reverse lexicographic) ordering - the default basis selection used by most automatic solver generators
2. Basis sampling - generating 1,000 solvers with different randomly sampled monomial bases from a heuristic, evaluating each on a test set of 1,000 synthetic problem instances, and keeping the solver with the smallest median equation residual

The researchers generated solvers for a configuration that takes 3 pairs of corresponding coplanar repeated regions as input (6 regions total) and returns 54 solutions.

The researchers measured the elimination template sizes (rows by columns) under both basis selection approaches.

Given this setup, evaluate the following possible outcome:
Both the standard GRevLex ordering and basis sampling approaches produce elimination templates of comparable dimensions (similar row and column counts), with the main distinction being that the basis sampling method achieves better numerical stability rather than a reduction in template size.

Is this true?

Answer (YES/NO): NO